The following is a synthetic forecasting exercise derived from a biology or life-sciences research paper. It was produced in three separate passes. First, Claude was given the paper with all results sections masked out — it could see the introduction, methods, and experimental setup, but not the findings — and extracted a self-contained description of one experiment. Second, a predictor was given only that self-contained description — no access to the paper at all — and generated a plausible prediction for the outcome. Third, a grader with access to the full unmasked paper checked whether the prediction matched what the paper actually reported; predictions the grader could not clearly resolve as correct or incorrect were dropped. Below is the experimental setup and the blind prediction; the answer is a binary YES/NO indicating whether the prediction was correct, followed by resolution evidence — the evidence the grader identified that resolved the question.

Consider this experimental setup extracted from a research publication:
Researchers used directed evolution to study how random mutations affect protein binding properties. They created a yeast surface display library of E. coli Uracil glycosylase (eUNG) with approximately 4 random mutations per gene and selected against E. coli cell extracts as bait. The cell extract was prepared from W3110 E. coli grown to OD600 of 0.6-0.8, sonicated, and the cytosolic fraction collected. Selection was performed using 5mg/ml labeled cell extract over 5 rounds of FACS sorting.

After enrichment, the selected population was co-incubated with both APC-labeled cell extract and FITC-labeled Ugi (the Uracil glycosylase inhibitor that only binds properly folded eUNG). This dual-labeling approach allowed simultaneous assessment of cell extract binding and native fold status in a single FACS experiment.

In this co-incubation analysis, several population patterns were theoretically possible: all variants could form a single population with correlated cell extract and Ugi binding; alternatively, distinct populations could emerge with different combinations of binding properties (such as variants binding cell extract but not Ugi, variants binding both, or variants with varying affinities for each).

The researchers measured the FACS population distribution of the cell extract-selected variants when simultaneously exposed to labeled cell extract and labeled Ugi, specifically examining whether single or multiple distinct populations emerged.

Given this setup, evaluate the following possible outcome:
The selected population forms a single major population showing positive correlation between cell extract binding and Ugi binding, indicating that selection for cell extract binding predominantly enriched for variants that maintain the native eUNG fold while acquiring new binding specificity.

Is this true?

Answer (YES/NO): NO